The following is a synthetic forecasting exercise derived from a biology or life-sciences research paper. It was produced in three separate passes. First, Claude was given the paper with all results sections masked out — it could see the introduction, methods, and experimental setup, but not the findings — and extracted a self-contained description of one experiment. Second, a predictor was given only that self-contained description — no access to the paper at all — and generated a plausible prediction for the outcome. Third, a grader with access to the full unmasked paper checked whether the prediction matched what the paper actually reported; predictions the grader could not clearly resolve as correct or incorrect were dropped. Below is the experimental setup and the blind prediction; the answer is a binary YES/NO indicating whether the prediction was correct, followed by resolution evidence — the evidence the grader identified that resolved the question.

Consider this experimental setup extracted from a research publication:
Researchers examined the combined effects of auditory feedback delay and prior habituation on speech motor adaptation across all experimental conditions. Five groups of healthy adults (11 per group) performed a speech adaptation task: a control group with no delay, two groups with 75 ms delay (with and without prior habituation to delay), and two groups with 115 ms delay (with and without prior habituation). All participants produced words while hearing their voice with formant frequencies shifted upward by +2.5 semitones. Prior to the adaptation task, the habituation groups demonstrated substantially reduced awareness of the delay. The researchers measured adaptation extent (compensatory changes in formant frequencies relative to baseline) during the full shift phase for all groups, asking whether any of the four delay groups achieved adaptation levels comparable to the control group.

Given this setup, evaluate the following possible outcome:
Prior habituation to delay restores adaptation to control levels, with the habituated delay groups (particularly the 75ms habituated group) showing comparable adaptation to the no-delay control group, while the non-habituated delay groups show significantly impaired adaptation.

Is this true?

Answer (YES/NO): NO